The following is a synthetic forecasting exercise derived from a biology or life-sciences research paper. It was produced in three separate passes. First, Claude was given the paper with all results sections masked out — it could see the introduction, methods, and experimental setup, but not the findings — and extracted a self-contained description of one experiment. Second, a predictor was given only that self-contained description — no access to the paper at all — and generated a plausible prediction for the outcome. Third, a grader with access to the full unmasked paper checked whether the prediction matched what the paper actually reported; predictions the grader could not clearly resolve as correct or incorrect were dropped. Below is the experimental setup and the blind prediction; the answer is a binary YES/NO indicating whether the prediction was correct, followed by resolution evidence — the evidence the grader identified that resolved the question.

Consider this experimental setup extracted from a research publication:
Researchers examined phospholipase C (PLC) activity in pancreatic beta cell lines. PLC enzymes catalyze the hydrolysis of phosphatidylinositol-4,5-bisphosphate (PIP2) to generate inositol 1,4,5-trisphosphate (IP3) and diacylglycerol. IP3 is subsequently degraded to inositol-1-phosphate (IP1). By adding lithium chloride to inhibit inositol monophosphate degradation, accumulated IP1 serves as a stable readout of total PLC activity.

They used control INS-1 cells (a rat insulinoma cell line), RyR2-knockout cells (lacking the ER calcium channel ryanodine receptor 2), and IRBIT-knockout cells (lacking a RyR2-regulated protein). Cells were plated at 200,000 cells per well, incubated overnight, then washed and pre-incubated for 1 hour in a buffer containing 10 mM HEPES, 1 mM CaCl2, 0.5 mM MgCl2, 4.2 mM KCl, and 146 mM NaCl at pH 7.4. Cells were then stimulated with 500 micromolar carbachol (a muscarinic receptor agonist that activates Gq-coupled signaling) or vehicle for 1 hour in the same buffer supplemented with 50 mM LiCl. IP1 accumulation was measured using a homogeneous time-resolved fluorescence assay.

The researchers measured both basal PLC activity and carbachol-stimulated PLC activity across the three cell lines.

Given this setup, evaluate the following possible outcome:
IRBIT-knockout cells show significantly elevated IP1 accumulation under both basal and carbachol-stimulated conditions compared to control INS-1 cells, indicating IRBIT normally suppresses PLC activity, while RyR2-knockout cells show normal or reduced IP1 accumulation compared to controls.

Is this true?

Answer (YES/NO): NO